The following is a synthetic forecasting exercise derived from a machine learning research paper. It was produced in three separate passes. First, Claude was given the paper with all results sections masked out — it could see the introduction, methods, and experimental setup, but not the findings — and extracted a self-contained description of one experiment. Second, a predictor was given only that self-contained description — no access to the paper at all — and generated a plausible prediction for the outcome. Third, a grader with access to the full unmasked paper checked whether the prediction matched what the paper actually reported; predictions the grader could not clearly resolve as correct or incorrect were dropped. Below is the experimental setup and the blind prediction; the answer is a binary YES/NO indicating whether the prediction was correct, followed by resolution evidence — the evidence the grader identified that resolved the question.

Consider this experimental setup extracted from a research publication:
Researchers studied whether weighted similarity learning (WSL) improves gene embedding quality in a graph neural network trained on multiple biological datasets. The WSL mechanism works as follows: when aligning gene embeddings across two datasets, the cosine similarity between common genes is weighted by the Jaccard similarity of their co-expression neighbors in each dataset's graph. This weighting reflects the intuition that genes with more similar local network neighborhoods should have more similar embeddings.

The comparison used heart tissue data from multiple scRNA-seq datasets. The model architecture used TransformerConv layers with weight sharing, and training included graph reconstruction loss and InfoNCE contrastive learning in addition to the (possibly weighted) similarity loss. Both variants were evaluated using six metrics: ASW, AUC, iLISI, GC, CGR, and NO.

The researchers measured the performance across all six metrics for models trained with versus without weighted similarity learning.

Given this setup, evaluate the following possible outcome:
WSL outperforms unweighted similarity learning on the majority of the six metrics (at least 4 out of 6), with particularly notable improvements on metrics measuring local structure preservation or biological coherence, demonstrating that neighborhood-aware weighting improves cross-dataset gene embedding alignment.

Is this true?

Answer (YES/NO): YES